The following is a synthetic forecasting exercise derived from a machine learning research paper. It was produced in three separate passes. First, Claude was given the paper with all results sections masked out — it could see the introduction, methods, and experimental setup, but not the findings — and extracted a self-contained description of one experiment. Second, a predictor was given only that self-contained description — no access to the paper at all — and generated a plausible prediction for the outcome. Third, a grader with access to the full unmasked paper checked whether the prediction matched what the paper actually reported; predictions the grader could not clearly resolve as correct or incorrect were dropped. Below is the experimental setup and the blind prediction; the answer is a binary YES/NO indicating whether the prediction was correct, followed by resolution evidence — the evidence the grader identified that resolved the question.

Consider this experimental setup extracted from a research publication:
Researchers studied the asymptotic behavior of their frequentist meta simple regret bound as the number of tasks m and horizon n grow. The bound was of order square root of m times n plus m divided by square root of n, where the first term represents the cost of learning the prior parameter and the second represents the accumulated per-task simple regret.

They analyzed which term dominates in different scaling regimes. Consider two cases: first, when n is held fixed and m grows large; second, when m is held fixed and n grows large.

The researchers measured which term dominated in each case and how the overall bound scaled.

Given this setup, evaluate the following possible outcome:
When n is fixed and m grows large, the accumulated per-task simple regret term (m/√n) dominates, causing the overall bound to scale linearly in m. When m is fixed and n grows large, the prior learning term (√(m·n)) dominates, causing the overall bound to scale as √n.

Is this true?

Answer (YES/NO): NO